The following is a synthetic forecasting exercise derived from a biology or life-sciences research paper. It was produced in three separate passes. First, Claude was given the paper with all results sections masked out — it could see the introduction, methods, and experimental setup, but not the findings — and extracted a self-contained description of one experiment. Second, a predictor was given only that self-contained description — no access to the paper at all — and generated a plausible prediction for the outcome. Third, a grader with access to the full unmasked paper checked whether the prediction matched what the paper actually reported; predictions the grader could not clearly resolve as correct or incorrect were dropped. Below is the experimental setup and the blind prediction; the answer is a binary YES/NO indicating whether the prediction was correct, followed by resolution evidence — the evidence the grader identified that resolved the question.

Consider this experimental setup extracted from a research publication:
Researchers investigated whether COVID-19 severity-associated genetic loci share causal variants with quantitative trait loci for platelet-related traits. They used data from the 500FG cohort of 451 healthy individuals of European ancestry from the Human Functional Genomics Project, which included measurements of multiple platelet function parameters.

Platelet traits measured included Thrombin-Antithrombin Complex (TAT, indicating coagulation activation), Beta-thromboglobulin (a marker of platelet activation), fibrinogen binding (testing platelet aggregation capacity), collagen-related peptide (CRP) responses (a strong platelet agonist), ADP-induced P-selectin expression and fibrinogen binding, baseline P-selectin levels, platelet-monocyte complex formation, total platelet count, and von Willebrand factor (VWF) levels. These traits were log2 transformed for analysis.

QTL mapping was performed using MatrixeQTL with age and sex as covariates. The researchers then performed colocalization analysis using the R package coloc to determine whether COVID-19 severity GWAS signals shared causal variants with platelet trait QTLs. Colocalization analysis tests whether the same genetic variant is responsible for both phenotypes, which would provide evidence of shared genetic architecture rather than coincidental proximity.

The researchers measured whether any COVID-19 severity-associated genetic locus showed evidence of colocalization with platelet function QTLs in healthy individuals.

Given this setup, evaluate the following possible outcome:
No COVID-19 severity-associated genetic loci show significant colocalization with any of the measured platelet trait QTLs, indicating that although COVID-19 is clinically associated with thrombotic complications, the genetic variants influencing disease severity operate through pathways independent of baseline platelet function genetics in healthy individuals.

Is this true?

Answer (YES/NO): NO